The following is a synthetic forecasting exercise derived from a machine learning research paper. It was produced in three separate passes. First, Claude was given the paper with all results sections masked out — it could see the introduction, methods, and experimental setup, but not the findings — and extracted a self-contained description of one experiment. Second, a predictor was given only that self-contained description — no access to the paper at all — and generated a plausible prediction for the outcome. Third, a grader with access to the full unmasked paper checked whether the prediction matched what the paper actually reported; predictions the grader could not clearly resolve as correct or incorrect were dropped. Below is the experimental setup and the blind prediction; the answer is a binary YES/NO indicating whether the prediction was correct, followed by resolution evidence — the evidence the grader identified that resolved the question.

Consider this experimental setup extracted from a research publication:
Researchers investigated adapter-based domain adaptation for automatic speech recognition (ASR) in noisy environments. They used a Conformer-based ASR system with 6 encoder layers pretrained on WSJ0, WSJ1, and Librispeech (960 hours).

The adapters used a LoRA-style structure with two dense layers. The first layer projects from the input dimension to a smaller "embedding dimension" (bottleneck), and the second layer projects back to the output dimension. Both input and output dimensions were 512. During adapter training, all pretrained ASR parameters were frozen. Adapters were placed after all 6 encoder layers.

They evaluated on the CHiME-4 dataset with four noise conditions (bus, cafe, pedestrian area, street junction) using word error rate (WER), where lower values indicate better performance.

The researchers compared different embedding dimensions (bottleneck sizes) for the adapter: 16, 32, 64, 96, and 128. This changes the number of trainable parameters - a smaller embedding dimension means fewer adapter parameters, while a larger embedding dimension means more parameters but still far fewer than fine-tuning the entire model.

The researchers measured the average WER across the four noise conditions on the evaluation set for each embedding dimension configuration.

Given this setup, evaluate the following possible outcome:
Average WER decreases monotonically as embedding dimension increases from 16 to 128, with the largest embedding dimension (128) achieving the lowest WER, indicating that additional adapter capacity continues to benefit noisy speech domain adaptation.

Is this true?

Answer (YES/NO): NO